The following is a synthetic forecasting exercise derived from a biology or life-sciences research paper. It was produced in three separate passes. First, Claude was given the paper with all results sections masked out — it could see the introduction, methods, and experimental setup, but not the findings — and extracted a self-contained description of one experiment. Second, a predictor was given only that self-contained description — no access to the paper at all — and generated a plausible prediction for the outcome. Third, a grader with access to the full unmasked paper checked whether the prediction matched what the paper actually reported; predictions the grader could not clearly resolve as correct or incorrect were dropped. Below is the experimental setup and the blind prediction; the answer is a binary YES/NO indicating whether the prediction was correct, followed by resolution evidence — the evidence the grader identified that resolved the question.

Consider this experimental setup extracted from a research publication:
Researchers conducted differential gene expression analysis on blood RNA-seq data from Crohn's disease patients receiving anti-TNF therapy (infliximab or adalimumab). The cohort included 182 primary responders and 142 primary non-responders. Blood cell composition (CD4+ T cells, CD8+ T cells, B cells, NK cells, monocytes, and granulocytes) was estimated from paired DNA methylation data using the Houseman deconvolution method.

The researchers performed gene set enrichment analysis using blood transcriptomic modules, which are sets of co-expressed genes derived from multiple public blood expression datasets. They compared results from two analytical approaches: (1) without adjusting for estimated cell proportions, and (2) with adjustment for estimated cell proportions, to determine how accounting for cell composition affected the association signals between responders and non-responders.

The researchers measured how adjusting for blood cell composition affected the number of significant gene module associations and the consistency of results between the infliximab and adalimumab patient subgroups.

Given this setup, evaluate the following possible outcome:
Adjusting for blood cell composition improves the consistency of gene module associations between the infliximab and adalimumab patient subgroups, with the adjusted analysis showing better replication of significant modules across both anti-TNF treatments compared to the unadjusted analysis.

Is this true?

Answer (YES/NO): YES